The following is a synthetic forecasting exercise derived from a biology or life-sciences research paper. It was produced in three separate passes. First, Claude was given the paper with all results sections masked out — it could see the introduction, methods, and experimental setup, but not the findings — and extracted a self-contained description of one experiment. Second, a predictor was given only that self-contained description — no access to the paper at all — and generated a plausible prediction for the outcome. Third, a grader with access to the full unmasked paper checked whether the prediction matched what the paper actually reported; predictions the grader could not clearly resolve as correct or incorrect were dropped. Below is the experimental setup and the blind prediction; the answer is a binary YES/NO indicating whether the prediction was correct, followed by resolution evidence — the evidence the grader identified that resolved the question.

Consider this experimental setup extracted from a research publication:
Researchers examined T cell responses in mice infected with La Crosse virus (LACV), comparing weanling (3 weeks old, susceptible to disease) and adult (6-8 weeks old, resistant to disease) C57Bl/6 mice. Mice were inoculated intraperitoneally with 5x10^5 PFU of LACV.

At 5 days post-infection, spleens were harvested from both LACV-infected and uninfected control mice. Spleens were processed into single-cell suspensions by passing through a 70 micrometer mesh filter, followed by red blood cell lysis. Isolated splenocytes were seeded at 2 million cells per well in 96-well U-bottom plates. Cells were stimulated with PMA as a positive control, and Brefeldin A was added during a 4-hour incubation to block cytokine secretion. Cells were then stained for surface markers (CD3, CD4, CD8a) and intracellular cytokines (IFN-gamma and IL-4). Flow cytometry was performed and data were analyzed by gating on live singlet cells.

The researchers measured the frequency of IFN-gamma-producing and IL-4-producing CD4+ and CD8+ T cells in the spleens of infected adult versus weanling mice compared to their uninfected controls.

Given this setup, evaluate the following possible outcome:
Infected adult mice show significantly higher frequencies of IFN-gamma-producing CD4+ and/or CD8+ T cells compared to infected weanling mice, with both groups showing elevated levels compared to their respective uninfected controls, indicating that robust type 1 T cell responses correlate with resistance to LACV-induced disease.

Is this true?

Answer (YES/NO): NO